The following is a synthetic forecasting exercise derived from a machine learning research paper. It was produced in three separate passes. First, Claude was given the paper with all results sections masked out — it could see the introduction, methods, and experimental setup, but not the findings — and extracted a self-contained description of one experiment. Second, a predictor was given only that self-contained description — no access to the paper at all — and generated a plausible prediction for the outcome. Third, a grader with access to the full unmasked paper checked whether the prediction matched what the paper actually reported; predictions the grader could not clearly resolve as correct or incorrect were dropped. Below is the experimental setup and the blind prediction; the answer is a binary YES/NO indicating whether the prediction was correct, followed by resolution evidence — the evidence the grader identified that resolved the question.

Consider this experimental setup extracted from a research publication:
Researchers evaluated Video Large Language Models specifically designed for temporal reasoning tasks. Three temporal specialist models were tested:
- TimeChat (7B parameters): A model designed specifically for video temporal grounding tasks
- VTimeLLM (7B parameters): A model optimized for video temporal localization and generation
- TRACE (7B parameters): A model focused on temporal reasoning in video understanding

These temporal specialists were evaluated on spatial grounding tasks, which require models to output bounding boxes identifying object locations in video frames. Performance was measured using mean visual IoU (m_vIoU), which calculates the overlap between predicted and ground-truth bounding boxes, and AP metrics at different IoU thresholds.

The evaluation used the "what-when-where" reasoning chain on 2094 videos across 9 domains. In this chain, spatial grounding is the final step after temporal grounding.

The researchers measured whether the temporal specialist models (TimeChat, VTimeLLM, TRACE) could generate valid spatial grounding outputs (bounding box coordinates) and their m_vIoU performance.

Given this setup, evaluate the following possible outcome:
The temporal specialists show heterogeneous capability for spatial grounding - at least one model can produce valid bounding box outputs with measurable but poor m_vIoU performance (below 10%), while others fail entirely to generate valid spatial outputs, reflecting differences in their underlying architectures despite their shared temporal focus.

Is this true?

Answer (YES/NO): YES